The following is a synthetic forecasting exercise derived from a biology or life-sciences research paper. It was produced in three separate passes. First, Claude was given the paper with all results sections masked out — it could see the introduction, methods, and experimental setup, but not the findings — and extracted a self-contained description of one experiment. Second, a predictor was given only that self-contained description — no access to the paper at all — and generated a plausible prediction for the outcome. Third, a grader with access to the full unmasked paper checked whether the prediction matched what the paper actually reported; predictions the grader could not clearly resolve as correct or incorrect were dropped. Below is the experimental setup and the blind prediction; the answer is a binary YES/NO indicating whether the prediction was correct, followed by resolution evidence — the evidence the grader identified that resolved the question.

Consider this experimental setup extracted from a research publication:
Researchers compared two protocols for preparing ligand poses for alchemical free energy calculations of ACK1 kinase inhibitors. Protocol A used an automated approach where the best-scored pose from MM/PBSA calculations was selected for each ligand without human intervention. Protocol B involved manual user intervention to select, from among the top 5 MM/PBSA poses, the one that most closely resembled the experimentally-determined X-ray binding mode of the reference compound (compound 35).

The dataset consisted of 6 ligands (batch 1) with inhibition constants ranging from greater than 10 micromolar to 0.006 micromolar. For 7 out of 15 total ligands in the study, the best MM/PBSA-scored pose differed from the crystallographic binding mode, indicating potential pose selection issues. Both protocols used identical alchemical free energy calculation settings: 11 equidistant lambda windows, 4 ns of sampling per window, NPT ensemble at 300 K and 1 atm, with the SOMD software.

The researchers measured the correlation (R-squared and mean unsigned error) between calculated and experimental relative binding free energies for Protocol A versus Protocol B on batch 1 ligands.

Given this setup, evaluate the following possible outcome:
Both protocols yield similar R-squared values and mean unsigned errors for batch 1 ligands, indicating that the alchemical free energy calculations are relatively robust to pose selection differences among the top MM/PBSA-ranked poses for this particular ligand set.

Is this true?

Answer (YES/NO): NO